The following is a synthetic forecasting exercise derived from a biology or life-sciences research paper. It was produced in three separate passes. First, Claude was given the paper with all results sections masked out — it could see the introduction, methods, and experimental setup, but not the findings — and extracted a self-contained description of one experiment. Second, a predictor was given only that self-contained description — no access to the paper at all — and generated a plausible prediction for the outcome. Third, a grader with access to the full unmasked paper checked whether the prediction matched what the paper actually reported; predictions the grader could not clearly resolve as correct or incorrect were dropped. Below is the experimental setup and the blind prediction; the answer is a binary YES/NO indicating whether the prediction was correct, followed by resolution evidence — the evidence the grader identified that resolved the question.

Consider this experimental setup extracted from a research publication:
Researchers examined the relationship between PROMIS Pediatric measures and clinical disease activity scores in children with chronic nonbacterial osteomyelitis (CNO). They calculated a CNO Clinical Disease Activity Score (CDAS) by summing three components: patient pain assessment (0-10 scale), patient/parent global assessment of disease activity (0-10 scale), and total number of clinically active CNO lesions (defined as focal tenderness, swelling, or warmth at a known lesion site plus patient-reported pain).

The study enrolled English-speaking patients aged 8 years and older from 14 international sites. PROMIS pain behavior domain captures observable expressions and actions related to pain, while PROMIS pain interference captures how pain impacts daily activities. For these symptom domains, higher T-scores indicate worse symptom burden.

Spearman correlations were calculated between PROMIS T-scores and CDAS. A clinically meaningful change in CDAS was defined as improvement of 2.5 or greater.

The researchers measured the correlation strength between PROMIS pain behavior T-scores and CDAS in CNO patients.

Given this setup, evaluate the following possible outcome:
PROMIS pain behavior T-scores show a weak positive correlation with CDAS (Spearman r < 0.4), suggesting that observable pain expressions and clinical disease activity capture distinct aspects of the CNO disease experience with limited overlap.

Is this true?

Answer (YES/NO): NO